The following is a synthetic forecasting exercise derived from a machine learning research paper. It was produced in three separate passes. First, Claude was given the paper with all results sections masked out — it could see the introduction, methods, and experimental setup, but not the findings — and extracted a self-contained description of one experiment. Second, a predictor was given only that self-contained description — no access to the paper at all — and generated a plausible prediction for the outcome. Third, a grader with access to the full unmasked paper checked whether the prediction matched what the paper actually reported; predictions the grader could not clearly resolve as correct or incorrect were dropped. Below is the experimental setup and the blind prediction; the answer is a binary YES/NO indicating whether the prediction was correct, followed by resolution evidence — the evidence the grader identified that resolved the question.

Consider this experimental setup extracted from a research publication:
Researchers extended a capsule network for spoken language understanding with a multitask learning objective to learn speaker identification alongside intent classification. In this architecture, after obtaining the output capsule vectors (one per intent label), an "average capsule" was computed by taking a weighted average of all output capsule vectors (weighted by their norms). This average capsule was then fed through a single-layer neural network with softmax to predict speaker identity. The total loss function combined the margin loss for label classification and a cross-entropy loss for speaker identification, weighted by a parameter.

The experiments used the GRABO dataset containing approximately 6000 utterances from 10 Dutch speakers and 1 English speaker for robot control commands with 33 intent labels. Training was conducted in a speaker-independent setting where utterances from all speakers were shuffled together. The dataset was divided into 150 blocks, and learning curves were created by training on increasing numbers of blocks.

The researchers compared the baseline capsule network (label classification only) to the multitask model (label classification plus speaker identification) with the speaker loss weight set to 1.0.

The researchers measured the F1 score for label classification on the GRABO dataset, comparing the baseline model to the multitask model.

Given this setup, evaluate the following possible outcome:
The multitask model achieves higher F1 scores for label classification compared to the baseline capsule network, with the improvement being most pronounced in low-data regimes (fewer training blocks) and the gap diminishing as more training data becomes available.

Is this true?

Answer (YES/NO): NO